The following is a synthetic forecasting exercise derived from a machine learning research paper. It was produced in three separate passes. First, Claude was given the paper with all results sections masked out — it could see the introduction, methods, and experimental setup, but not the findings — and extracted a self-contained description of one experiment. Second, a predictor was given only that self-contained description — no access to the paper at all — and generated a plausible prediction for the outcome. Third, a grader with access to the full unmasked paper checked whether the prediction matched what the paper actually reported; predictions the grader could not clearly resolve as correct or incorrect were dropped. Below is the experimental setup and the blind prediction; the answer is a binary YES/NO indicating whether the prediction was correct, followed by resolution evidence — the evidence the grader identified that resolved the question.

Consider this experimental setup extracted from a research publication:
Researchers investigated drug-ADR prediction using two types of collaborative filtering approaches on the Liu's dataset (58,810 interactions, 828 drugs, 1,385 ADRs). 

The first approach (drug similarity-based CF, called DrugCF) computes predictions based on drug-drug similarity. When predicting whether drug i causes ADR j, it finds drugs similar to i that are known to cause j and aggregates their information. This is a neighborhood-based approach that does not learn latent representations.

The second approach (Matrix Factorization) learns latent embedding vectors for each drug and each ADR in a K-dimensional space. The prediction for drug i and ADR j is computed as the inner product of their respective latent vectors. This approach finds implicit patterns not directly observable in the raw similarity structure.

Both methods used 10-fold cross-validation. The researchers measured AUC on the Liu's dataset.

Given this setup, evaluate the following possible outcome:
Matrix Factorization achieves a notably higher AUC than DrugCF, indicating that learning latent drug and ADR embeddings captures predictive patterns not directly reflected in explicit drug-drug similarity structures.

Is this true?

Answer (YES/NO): YES